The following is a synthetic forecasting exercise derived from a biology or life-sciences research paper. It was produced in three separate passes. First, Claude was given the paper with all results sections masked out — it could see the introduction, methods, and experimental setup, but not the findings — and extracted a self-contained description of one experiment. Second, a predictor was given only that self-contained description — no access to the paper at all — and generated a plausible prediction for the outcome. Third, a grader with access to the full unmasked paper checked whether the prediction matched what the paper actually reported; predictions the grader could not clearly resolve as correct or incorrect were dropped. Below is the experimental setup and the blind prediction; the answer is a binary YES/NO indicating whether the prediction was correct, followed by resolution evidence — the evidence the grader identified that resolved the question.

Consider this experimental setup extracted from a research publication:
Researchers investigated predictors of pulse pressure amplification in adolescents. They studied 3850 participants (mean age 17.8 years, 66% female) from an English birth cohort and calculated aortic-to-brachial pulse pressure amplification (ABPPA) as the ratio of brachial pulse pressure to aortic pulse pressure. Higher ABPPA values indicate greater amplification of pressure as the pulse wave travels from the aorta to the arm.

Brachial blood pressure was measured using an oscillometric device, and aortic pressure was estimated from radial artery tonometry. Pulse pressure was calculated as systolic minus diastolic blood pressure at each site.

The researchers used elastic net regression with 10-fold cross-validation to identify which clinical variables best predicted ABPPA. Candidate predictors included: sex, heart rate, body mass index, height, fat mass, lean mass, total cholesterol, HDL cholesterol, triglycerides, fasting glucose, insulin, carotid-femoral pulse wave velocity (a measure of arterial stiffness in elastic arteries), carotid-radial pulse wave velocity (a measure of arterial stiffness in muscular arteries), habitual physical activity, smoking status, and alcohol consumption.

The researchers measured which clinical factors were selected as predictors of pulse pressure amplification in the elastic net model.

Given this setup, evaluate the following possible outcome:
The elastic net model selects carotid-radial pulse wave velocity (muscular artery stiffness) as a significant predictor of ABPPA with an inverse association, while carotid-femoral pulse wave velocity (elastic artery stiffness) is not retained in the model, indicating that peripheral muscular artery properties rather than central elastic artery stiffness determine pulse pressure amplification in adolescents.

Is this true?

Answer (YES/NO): NO